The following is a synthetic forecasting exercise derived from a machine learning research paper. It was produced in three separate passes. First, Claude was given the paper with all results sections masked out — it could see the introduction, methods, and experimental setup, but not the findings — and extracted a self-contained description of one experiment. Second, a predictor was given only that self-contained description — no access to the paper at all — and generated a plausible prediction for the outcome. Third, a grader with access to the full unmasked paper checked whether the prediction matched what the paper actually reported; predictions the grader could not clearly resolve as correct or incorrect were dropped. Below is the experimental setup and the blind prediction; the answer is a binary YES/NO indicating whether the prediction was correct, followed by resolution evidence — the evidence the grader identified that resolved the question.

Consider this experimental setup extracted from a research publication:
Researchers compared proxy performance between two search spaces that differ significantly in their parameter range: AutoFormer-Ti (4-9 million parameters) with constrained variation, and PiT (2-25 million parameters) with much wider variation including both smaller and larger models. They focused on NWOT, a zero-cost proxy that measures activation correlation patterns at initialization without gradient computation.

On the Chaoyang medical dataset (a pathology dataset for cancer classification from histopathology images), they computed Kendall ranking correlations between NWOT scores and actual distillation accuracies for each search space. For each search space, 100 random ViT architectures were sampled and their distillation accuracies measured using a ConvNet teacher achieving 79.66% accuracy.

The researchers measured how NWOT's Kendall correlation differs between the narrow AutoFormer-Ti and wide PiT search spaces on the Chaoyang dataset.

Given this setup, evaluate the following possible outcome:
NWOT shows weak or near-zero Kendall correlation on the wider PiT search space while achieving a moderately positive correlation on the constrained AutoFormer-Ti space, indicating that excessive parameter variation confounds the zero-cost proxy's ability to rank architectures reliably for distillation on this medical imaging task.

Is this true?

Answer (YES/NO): NO